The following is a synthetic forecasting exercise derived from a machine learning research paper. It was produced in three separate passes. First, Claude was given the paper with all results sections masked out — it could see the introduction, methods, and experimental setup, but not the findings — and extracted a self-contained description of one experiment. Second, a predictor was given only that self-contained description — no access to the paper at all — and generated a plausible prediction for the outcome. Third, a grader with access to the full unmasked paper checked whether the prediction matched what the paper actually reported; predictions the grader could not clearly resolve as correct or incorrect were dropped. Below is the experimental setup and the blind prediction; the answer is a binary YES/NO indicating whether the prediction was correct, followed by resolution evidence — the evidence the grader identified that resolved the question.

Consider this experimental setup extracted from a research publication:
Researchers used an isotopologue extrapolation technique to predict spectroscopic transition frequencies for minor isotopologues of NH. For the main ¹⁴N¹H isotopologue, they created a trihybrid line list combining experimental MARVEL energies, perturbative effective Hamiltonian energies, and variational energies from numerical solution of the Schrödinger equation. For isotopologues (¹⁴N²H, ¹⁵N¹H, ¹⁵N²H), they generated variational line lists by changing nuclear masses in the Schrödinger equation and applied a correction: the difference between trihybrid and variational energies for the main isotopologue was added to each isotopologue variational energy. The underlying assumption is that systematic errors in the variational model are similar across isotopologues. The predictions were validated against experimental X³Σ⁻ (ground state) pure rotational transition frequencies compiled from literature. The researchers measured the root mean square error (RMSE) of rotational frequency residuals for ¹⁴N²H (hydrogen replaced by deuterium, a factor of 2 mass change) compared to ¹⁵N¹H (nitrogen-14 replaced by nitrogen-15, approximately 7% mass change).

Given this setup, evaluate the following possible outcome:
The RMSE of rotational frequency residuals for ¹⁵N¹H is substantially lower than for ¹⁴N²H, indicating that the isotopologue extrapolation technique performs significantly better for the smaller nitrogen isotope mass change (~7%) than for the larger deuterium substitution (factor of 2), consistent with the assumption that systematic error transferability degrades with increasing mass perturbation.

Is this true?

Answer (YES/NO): YES